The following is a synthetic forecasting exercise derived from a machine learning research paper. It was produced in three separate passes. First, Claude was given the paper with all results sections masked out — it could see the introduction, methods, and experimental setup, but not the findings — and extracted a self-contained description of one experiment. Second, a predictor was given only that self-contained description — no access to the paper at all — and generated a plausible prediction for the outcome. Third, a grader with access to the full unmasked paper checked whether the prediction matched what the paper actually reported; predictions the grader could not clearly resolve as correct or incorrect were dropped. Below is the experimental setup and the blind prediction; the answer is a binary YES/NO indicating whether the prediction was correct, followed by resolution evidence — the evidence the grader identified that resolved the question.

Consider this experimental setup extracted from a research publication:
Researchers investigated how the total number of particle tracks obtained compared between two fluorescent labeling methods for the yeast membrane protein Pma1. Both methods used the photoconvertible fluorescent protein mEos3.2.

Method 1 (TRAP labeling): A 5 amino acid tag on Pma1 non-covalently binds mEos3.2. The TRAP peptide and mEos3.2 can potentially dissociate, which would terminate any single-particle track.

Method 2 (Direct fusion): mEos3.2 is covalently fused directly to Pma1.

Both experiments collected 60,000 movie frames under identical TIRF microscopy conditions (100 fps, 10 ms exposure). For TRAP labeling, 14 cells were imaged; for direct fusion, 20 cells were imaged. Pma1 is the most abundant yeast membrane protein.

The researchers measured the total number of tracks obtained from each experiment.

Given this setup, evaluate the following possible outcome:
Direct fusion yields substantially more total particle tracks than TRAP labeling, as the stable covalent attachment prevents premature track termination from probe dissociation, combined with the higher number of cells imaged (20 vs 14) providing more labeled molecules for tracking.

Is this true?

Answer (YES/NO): NO